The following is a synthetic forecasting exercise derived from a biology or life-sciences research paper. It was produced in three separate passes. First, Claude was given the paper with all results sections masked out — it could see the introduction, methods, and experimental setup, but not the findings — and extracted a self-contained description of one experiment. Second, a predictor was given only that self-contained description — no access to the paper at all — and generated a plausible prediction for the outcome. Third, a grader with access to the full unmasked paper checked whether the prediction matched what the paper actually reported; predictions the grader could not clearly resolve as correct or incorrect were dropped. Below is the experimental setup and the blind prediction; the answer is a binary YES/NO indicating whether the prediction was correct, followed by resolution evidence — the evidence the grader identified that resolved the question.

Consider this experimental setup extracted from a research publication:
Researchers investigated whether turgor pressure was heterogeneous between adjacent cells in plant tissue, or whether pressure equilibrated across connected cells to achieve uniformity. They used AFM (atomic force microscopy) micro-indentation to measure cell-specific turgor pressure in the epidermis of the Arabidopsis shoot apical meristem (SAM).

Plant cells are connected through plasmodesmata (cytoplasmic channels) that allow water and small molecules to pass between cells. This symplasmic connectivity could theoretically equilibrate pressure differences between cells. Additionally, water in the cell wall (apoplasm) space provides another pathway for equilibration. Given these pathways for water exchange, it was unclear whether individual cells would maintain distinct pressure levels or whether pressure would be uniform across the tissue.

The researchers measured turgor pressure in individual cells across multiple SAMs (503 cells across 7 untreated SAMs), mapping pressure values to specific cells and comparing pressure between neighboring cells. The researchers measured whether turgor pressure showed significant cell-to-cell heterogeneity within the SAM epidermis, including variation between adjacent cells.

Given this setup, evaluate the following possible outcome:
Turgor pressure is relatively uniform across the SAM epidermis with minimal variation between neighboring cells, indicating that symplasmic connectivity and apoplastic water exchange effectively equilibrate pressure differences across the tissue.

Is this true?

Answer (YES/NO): NO